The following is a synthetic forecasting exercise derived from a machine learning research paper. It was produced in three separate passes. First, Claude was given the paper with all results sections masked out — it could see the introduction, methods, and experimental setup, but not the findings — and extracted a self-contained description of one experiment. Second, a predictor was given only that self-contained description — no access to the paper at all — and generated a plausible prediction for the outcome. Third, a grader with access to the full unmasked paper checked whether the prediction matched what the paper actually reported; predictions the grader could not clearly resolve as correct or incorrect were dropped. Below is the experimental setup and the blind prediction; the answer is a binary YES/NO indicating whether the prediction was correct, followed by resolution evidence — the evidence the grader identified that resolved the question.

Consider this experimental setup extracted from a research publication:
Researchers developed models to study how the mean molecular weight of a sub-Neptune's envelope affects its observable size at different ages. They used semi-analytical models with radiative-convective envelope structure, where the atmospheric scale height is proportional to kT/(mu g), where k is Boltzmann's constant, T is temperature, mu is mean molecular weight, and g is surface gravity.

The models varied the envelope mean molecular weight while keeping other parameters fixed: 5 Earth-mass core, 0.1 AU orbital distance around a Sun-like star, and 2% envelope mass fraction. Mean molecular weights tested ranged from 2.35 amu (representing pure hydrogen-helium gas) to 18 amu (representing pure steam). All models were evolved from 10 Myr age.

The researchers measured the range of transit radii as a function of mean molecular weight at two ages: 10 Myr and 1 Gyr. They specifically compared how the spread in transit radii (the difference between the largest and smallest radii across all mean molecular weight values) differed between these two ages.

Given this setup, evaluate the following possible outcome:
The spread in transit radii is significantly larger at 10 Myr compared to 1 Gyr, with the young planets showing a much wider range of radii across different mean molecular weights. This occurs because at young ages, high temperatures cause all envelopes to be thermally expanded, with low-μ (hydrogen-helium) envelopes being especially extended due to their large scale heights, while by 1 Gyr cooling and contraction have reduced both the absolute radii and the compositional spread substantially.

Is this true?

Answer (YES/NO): YES